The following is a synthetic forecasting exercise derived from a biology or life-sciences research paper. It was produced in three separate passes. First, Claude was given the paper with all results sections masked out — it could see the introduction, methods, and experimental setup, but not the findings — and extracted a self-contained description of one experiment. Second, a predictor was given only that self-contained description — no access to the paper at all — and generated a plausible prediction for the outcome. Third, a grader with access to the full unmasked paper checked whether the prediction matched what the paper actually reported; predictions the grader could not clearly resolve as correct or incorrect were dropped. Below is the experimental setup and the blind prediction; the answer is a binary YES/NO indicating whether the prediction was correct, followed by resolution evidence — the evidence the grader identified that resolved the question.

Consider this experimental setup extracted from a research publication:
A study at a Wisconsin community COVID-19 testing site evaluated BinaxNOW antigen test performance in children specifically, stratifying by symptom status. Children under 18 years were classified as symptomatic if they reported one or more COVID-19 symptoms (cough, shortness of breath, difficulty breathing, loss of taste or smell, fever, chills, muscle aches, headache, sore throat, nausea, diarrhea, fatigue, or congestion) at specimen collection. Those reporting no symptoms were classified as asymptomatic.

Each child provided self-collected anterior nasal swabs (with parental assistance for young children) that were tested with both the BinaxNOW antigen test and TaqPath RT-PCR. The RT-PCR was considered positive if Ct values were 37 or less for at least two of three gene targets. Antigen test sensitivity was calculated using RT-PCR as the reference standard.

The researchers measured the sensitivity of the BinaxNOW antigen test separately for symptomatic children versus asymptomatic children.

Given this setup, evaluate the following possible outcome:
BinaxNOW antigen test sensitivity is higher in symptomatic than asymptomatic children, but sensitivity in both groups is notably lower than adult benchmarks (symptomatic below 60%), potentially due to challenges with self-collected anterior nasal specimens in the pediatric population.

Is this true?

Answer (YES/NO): NO